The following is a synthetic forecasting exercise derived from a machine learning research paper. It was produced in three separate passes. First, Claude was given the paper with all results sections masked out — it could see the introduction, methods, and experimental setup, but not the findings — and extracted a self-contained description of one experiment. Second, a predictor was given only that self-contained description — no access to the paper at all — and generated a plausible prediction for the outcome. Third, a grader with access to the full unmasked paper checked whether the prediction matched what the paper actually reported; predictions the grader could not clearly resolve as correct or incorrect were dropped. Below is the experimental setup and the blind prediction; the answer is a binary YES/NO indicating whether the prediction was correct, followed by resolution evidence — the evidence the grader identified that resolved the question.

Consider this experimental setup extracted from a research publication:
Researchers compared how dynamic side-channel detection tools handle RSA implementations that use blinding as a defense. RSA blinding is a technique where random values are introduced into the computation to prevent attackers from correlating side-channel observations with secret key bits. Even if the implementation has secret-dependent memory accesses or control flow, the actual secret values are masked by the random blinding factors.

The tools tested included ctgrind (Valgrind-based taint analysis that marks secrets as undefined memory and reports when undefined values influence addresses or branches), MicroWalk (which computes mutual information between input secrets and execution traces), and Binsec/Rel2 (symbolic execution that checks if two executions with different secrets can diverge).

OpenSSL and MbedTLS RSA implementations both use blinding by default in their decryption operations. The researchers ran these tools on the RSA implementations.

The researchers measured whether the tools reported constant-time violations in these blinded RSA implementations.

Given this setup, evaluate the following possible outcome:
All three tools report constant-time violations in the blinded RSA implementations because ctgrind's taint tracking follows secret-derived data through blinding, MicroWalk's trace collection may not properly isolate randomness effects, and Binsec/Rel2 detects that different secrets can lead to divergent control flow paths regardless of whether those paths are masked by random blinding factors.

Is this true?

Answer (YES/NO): YES